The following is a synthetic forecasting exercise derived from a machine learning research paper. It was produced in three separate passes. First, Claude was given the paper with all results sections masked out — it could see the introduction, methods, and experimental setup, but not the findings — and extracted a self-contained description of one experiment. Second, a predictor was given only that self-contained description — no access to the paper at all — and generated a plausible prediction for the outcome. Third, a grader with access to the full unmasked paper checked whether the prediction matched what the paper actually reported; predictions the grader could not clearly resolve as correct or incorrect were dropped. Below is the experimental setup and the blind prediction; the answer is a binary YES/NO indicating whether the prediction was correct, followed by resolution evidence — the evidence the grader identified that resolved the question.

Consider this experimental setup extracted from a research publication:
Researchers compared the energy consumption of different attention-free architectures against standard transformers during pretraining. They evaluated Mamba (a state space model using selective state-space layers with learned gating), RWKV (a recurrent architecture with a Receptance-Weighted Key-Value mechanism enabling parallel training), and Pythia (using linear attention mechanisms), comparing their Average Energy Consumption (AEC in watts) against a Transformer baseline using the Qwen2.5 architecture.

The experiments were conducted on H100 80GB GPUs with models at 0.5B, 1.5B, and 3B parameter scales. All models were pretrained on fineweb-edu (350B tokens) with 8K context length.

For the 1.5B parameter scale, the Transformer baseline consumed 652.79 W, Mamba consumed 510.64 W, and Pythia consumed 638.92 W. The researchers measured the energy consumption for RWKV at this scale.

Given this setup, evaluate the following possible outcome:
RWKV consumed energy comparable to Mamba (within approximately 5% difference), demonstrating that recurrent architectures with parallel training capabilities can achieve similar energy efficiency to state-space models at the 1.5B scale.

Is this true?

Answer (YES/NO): NO